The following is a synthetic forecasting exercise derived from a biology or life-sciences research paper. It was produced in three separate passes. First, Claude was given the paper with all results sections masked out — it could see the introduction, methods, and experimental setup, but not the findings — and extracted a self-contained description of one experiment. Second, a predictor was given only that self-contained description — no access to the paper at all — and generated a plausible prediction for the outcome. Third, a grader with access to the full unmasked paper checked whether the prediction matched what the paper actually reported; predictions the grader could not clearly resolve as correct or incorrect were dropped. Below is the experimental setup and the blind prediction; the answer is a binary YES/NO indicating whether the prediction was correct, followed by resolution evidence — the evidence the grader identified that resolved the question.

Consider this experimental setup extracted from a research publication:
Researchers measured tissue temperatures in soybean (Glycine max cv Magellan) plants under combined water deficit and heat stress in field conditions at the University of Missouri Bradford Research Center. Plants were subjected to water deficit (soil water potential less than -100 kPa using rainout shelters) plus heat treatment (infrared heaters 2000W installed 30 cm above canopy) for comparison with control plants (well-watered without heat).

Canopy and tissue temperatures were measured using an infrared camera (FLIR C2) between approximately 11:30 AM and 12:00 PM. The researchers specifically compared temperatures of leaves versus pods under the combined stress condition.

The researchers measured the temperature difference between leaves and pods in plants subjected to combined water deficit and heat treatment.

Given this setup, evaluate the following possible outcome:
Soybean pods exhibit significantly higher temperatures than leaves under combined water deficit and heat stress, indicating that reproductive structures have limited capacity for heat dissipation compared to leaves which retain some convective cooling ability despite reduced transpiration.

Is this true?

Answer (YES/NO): NO